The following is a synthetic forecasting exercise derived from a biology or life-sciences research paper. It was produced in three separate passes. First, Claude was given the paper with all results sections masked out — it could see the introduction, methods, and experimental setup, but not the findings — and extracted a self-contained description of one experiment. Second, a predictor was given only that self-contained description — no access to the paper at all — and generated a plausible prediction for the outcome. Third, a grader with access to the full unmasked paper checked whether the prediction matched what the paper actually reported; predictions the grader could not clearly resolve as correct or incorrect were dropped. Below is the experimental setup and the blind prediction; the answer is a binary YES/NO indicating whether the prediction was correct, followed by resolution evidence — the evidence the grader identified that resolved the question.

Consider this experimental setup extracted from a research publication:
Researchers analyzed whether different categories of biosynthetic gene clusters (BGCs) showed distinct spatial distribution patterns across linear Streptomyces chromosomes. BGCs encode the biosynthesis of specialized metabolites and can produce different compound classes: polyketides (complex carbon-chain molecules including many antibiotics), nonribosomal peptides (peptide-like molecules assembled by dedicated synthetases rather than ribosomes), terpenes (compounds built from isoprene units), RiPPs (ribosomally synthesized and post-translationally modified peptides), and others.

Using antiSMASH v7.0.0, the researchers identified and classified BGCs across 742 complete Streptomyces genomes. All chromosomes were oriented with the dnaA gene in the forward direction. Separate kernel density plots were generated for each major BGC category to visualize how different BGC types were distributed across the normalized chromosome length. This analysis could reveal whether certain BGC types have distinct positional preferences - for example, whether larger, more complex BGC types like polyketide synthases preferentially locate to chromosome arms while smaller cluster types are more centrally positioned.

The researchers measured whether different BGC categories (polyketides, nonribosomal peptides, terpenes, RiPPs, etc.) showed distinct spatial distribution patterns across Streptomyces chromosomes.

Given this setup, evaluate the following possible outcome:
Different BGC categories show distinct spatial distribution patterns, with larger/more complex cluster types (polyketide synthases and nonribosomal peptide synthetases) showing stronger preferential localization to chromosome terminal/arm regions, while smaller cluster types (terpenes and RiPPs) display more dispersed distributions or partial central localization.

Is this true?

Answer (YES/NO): NO